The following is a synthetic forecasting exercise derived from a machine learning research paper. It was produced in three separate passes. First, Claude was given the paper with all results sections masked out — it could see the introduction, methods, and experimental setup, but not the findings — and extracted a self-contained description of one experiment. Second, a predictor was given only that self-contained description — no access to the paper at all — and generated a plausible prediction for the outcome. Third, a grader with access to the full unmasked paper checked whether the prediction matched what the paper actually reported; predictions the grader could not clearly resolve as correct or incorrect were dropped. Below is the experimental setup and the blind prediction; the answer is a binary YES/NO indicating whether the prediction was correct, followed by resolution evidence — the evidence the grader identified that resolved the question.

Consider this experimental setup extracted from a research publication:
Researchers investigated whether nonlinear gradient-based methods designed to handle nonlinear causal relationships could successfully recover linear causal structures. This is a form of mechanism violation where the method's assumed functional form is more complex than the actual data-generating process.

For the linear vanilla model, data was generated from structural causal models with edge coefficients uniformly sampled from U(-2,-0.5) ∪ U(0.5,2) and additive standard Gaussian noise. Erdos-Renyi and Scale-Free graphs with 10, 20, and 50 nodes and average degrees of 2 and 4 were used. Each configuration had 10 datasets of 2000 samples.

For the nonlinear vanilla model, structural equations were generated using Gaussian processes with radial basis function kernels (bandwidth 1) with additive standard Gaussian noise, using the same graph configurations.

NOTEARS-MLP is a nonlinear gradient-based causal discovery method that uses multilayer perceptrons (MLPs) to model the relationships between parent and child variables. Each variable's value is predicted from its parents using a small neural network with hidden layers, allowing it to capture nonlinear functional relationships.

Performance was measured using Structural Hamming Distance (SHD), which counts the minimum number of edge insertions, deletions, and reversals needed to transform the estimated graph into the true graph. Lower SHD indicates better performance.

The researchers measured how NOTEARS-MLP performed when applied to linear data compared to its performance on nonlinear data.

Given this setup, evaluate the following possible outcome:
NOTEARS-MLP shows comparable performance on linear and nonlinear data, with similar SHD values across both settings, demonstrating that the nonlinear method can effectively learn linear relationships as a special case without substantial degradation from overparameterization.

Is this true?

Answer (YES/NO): NO